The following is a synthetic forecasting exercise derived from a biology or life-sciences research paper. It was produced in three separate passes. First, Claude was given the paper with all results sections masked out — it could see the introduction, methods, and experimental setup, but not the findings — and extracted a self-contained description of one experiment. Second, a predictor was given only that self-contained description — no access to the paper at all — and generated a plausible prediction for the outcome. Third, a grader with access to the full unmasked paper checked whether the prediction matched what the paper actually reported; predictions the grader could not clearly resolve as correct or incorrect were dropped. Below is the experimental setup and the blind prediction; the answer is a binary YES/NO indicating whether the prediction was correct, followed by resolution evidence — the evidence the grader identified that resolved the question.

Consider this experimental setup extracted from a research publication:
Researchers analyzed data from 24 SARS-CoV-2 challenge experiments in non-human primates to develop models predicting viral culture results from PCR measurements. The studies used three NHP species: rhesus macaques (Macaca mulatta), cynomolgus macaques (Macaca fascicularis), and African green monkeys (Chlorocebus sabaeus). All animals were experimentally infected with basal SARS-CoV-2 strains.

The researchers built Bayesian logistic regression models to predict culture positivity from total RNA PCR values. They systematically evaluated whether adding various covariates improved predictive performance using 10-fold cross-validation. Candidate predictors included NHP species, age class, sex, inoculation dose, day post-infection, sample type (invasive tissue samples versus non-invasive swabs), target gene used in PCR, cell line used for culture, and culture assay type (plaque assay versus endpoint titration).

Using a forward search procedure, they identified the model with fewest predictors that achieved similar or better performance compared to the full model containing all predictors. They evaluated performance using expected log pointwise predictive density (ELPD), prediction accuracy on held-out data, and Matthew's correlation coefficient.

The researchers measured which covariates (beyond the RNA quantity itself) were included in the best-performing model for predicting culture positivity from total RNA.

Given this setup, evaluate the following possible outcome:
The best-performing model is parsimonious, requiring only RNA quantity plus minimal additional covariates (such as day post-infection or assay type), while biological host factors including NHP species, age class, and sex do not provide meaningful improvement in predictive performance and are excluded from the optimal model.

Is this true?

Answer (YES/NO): NO